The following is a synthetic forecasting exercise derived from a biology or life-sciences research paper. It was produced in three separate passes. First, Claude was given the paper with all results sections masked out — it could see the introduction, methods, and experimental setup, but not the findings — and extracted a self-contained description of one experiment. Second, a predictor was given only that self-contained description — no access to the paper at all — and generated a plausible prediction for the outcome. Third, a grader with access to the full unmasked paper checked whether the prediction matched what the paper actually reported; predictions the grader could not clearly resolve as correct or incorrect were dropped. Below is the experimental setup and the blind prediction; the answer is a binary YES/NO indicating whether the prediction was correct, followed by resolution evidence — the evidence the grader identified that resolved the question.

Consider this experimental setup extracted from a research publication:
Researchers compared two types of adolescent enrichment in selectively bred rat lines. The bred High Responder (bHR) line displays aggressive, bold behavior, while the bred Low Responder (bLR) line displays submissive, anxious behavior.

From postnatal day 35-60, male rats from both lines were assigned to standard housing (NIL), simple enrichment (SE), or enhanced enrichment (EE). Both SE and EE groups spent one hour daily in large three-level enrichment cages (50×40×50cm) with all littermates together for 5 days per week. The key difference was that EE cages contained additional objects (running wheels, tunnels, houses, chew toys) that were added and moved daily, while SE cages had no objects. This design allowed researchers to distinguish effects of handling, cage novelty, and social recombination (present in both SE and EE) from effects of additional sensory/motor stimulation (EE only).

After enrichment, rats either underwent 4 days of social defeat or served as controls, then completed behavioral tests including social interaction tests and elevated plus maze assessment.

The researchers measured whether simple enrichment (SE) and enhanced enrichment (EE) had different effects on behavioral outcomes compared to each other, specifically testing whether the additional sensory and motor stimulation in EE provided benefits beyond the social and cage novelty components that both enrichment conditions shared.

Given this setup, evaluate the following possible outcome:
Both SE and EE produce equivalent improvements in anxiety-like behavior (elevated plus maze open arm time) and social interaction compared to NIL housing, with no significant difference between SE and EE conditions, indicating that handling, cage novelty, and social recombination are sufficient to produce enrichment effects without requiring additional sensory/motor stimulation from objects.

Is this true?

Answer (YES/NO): NO